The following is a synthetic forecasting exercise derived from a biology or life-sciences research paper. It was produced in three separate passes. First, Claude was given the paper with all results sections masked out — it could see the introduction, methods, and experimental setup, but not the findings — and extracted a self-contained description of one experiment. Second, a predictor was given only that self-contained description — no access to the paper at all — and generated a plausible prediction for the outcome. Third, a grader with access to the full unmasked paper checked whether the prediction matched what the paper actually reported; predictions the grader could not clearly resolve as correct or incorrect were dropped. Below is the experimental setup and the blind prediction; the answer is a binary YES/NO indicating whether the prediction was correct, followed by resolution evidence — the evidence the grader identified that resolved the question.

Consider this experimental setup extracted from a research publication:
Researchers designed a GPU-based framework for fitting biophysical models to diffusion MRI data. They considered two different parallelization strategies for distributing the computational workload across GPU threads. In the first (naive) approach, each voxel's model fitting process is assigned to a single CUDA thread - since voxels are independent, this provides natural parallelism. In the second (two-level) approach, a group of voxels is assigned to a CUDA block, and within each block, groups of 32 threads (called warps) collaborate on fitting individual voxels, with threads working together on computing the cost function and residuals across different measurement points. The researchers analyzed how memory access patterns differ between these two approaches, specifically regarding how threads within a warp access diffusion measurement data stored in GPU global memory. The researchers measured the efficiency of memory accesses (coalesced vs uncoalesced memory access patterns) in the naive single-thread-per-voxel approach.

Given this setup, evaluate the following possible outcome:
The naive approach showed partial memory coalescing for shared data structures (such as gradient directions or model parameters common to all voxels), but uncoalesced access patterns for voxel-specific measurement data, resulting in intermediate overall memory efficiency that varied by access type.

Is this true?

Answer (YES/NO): NO